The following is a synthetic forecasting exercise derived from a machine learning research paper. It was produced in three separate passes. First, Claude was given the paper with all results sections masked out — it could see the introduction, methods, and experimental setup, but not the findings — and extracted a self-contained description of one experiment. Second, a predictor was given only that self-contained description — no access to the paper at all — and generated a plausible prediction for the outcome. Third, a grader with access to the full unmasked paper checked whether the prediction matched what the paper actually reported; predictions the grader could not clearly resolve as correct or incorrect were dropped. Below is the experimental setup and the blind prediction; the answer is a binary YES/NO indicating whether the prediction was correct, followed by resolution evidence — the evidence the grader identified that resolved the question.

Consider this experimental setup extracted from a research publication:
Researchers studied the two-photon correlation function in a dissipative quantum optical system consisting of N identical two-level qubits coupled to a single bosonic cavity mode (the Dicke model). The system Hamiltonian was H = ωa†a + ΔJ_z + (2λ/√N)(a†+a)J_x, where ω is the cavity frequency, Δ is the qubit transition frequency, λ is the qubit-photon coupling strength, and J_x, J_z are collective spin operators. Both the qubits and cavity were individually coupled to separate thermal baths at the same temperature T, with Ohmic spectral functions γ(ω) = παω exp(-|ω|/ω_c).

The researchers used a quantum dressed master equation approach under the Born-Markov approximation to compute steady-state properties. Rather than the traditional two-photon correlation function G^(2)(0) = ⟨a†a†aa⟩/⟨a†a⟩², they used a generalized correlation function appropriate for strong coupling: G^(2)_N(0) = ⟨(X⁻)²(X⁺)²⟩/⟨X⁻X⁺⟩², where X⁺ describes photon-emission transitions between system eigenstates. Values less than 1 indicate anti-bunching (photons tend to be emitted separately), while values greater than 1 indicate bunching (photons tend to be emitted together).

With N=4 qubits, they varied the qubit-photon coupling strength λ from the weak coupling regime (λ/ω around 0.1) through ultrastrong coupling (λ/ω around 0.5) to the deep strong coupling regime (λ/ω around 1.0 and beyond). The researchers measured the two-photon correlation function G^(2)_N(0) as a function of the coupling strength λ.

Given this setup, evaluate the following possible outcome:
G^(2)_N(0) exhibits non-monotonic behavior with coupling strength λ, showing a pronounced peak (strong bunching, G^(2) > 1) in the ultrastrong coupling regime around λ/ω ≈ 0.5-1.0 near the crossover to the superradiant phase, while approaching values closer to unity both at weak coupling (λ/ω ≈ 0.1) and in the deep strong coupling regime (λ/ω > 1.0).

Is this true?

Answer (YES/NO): NO